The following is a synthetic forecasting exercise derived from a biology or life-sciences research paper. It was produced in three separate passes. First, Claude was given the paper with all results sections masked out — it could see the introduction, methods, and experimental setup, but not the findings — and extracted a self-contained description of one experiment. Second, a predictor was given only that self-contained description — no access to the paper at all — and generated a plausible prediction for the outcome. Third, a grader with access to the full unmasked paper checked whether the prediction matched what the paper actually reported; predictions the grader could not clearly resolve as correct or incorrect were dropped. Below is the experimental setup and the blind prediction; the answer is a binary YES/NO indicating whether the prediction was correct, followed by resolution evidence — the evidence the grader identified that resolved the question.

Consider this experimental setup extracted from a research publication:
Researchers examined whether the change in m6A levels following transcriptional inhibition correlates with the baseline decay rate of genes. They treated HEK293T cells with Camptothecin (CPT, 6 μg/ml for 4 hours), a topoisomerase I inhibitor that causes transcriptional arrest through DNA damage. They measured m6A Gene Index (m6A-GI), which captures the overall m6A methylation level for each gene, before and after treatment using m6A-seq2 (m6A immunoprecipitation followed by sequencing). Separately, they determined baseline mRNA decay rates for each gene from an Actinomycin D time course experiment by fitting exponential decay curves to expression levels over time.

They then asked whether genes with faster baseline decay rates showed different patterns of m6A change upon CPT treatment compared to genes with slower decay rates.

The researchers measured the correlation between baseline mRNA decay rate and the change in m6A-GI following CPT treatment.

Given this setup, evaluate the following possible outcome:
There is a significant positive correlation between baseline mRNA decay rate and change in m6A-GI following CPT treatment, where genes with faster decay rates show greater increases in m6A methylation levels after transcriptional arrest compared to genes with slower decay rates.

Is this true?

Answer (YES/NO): NO